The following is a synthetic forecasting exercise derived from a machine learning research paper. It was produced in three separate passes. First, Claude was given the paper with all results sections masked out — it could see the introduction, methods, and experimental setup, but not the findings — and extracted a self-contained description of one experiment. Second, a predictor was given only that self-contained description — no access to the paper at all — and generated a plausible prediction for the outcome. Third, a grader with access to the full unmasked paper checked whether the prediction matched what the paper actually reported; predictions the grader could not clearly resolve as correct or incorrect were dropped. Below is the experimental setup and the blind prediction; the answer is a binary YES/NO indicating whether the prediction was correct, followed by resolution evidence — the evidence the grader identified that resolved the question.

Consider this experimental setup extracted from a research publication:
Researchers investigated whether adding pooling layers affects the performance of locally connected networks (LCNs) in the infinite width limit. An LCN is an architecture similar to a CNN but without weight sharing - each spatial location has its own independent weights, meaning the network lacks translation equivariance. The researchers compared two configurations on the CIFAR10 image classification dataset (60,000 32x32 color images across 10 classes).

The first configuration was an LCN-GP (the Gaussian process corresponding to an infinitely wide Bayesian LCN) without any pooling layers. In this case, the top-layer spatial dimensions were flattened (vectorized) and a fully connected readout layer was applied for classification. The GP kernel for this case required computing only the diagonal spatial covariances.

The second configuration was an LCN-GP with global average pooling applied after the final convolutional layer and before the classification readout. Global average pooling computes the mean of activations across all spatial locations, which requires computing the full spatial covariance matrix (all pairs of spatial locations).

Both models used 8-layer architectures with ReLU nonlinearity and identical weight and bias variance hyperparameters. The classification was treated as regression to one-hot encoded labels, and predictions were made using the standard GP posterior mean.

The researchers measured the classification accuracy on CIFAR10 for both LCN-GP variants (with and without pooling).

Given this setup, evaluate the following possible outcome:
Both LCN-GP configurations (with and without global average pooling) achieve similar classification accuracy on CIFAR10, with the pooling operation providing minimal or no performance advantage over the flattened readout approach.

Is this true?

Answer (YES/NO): YES